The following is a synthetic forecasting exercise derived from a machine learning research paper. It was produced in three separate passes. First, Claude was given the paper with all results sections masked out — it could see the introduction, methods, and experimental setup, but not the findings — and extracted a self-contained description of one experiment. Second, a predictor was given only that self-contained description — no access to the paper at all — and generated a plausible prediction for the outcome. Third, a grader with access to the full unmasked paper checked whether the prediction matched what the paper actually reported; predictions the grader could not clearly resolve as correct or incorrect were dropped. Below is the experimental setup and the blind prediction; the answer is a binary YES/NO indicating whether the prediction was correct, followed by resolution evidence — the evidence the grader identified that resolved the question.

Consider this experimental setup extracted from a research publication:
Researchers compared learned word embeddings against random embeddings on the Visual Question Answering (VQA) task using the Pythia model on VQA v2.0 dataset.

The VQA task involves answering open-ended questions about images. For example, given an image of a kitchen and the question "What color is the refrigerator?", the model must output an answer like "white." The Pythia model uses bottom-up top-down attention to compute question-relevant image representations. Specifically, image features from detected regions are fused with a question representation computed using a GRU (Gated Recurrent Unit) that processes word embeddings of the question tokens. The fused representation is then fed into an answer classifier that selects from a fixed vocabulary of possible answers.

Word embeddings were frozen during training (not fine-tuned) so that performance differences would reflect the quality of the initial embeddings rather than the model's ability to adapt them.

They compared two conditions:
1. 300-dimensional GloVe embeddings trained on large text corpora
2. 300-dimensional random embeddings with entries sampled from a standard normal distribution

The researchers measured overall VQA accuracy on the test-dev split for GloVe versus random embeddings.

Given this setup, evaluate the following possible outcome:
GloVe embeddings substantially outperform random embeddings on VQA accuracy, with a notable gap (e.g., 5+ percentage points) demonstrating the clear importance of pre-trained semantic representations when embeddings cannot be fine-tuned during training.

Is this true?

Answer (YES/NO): NO